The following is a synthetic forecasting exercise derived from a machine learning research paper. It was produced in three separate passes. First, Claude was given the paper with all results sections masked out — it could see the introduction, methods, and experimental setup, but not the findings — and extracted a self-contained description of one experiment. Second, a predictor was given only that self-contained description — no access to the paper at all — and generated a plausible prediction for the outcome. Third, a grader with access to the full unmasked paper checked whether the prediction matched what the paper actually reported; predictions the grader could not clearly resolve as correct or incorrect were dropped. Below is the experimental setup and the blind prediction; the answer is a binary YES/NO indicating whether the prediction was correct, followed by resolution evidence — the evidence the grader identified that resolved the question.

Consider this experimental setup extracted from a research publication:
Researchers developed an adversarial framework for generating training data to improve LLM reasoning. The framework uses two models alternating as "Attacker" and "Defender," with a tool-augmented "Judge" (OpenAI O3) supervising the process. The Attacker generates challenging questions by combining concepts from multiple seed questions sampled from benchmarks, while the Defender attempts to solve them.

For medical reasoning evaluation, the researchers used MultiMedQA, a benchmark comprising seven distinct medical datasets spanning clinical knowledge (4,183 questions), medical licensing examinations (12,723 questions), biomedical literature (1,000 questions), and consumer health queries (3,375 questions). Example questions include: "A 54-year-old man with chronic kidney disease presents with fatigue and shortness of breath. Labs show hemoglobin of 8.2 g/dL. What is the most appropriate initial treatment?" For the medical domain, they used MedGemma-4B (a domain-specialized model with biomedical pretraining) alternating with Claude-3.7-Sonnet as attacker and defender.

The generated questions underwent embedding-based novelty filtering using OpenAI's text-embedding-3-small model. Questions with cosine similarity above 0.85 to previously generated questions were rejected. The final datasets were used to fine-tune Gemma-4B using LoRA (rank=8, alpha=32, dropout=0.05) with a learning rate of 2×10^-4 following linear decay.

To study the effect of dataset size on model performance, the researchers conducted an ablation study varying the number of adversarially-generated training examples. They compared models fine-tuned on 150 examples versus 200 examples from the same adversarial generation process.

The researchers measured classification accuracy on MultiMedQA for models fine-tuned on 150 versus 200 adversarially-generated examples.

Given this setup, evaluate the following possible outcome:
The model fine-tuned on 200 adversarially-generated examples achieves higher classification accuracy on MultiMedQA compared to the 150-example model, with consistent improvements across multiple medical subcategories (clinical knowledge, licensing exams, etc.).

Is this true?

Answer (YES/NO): NO